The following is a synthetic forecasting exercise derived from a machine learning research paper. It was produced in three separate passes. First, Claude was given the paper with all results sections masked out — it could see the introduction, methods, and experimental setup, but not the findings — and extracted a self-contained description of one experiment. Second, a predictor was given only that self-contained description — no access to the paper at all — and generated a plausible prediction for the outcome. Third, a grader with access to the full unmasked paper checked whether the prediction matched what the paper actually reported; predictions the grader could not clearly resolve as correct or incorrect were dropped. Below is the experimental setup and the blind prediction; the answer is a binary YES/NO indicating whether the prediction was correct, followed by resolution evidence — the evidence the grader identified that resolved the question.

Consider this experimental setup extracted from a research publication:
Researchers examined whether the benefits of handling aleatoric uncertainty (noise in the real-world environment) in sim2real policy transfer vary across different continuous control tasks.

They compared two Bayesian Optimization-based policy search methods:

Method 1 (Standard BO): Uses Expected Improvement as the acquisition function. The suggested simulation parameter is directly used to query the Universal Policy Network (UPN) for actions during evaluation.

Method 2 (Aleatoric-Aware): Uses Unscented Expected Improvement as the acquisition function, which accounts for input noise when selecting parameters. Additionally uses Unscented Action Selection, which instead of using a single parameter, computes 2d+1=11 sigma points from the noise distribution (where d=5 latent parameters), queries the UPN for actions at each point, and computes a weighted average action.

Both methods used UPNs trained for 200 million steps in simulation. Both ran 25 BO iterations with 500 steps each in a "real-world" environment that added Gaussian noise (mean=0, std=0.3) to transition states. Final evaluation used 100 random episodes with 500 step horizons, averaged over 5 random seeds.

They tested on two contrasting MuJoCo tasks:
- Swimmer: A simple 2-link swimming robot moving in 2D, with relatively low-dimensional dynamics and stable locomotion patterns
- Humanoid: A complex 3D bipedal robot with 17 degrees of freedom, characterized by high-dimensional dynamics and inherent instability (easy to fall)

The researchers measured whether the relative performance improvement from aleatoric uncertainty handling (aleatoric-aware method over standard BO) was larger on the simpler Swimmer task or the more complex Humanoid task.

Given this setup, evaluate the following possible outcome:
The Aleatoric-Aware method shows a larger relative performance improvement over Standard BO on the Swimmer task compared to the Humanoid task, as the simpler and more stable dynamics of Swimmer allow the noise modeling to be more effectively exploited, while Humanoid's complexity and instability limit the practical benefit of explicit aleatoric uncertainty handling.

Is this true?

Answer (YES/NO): YES